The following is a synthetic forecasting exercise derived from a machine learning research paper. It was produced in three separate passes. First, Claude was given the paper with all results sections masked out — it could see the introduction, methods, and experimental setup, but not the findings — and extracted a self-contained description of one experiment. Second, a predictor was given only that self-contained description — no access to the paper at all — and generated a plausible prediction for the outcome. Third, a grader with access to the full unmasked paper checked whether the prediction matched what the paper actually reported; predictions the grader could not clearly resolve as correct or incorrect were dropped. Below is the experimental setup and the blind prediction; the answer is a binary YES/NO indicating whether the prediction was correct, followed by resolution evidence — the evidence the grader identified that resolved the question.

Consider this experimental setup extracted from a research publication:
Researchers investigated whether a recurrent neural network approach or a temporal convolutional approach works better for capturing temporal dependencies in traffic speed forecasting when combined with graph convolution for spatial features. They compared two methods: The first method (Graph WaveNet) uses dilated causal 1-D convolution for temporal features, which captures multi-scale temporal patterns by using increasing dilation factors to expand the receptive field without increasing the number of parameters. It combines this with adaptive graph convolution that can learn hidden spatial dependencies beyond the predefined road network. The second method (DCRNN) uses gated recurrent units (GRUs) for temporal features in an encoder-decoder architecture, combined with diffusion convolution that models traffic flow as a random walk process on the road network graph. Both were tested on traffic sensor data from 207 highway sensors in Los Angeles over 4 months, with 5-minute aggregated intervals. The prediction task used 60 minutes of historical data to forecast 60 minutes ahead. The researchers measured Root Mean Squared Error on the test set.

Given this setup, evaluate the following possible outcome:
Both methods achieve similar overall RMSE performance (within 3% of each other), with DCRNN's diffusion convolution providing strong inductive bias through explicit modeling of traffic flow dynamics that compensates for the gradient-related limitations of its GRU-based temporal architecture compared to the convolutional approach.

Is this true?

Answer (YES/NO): NO